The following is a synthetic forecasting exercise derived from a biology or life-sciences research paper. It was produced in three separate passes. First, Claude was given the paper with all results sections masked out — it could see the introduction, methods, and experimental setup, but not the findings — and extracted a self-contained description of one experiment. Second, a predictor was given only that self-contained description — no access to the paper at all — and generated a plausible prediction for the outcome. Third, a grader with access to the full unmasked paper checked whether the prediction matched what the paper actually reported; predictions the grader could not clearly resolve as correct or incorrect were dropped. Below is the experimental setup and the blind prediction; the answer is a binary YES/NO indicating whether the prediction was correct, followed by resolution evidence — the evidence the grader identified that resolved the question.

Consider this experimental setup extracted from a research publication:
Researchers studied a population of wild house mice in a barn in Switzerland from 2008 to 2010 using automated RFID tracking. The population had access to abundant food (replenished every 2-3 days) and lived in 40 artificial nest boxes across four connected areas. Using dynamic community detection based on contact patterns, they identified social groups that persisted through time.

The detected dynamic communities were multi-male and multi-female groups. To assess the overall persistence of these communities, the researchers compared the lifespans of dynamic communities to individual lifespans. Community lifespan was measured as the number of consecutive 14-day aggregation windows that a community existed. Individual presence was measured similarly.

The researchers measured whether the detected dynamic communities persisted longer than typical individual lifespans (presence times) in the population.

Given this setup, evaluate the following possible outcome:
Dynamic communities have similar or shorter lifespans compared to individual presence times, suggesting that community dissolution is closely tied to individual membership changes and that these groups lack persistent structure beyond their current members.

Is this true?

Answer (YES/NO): NO